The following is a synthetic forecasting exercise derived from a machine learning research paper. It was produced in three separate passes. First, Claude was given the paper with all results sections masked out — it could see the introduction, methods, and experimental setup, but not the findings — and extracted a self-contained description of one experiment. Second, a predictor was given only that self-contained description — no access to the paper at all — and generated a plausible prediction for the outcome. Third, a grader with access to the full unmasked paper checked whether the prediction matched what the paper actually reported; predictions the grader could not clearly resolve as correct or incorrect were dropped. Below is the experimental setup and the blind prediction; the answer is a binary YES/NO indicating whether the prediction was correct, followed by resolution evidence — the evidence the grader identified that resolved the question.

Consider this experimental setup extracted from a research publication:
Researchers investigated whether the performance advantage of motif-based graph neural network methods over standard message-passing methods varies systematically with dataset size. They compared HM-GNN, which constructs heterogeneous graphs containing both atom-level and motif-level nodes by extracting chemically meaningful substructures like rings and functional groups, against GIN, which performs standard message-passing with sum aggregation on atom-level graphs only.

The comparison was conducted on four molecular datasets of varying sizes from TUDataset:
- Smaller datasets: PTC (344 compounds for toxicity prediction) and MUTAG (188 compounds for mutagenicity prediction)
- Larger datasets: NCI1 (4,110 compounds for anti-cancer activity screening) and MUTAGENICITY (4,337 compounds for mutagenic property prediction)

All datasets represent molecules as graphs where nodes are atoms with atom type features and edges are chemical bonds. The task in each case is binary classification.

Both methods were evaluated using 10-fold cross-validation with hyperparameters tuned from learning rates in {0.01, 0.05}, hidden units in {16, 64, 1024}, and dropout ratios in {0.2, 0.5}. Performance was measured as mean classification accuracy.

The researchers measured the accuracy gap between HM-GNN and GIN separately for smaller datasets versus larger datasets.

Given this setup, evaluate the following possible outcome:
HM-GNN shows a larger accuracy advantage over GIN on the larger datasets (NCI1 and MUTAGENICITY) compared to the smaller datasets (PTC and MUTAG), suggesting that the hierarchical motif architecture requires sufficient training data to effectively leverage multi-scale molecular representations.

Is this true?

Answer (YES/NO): NO